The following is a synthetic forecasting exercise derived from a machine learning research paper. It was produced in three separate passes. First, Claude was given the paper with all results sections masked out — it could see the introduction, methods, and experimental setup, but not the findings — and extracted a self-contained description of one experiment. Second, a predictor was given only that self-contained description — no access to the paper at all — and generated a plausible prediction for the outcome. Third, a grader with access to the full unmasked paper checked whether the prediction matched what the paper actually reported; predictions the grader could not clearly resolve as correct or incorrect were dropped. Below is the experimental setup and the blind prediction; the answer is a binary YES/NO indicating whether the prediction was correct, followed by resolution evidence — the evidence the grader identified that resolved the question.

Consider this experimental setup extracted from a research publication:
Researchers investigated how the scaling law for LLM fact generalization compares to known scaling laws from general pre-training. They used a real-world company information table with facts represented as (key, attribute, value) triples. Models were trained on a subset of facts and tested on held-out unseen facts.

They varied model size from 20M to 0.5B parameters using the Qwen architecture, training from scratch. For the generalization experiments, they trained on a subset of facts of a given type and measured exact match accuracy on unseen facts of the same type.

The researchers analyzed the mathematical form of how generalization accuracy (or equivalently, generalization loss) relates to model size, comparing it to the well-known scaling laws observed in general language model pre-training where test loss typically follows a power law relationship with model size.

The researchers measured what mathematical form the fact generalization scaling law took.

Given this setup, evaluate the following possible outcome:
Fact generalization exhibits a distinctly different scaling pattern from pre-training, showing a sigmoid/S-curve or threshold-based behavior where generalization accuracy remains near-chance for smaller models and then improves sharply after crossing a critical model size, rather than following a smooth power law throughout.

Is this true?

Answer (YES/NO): NO